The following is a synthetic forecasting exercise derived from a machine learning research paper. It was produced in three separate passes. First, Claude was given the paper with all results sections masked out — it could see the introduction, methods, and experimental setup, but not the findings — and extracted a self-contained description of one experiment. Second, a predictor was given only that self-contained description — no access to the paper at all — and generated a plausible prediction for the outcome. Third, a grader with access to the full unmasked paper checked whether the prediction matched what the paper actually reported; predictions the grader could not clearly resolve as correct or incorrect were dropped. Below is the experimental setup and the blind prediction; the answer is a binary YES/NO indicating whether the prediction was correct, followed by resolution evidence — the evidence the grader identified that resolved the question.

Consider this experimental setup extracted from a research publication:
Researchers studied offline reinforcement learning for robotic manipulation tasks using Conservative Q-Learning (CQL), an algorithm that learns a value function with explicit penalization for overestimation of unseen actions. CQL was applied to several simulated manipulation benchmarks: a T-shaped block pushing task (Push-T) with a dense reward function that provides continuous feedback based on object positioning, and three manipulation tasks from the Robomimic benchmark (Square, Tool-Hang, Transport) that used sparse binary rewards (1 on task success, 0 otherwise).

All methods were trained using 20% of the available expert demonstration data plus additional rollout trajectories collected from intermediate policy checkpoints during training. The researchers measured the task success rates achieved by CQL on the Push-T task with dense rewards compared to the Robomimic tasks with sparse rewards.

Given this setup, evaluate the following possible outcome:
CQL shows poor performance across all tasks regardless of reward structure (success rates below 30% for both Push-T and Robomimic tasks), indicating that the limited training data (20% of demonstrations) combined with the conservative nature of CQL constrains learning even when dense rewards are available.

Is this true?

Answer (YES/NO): YES